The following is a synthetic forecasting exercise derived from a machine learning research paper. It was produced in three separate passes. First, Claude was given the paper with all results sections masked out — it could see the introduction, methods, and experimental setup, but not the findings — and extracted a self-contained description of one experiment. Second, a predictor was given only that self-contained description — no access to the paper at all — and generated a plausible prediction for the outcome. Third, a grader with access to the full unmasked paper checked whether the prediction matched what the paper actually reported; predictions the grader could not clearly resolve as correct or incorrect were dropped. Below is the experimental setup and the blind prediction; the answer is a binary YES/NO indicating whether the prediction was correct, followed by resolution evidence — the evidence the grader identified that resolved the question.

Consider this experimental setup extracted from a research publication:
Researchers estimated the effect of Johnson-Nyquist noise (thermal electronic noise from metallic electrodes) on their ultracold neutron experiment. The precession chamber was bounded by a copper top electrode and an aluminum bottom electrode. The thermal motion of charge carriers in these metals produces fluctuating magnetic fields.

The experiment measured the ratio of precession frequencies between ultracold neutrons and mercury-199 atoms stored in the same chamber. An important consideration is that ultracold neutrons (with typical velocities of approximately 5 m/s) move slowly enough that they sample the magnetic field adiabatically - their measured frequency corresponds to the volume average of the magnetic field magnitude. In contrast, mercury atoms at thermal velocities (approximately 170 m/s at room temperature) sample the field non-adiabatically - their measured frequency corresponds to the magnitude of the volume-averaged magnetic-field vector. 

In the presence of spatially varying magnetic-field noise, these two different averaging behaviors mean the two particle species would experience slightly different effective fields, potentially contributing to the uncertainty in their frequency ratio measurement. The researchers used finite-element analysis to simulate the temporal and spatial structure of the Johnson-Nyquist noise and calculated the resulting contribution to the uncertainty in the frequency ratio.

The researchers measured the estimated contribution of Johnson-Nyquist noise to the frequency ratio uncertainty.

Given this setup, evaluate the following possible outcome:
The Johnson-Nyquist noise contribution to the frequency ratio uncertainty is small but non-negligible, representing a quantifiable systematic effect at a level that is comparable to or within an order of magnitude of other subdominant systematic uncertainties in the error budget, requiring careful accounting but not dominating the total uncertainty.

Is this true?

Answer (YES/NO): NO